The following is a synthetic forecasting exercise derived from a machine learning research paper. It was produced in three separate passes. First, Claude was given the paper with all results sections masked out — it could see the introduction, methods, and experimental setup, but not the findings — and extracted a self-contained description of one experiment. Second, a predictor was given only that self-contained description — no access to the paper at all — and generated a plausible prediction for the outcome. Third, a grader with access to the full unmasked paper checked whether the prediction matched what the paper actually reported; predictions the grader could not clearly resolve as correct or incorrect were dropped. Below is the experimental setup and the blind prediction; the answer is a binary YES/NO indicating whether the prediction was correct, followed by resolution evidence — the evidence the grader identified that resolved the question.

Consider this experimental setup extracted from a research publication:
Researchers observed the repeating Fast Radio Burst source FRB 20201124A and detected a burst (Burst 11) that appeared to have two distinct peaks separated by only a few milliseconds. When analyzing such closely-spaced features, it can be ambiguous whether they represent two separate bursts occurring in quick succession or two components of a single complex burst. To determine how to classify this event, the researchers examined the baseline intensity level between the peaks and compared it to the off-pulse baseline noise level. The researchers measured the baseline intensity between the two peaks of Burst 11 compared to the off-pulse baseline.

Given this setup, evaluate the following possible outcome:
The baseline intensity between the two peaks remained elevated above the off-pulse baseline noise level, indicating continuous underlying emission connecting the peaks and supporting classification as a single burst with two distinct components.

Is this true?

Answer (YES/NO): YES